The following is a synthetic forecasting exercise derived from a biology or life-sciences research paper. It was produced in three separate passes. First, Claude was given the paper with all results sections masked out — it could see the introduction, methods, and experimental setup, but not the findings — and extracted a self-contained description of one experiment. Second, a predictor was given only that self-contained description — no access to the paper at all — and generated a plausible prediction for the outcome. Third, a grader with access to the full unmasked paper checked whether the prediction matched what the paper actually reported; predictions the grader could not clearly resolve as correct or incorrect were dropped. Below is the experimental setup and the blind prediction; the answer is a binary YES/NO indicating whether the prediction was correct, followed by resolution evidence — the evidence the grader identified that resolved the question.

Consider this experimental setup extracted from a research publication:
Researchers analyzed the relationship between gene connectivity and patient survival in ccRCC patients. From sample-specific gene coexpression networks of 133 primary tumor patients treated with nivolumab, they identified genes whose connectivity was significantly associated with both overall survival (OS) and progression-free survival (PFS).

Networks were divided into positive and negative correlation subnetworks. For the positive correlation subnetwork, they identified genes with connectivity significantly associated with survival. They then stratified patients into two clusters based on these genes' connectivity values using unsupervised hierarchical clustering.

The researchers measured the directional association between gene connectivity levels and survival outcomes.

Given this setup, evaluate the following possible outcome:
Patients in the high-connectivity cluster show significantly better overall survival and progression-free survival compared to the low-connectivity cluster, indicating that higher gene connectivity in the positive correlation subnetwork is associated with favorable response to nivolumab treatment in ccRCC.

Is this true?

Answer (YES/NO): NO